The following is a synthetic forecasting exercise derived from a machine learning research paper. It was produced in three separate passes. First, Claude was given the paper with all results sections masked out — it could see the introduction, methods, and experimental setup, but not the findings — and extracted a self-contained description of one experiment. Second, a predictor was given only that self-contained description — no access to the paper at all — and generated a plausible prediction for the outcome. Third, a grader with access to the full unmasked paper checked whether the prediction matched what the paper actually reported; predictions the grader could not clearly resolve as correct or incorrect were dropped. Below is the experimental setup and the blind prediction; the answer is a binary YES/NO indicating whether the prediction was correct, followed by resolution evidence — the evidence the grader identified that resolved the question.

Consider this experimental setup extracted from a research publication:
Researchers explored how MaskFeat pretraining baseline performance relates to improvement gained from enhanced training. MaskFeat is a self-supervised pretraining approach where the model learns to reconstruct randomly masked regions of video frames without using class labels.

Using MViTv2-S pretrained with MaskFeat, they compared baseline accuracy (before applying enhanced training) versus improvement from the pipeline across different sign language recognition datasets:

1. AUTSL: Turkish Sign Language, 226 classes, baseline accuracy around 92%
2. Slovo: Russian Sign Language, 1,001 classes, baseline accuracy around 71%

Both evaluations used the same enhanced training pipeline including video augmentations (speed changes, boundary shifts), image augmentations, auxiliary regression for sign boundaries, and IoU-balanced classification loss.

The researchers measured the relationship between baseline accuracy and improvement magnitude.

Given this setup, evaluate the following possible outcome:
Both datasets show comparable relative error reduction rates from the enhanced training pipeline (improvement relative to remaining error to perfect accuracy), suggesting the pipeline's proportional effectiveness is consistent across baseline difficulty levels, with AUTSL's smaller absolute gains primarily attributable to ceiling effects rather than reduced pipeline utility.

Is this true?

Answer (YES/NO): NO